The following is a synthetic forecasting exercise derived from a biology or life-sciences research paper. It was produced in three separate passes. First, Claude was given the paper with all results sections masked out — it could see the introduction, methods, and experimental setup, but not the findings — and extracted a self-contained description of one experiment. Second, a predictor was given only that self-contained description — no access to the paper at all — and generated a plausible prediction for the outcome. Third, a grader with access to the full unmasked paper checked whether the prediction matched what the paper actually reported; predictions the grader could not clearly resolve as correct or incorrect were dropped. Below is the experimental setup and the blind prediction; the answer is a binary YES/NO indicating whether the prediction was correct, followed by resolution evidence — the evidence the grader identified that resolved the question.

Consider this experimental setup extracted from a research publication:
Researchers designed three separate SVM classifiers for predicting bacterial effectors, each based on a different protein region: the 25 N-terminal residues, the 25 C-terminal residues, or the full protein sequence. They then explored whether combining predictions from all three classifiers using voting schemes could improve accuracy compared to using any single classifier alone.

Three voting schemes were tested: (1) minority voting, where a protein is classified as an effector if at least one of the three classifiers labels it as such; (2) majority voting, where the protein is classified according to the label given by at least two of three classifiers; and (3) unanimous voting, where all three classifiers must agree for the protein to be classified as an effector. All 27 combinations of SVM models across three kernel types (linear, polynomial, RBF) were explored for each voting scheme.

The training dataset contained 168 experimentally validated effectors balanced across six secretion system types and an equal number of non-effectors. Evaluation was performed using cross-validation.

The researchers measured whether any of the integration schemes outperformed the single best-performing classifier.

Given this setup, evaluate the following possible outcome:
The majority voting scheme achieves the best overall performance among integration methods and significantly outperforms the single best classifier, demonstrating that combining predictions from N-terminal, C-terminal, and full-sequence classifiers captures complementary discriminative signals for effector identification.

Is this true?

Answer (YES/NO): NO